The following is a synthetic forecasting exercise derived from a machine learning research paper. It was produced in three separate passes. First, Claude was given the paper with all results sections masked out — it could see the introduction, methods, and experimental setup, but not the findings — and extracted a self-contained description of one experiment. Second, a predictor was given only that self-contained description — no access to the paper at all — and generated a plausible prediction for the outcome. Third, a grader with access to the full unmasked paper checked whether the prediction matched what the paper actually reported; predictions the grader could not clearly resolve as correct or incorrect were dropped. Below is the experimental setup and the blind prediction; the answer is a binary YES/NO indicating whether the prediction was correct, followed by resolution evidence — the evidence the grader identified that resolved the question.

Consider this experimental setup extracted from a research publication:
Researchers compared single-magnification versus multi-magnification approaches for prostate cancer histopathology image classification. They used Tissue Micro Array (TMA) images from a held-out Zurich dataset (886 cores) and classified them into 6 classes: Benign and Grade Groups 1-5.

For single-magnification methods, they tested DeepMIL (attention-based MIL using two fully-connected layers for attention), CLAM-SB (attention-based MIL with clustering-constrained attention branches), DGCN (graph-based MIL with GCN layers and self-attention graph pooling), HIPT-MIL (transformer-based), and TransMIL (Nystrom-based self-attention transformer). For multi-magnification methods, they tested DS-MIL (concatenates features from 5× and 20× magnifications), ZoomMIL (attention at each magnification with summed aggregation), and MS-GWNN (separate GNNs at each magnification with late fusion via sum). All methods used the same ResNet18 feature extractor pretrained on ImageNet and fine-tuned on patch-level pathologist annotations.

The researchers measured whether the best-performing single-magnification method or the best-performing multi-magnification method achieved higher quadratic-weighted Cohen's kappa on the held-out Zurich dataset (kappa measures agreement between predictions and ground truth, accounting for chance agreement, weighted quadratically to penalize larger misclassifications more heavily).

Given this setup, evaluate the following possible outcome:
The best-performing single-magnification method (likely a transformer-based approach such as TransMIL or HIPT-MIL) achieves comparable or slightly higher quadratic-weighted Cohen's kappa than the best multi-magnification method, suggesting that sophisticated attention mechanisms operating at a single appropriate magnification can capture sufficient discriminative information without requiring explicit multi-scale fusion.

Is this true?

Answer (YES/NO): NO